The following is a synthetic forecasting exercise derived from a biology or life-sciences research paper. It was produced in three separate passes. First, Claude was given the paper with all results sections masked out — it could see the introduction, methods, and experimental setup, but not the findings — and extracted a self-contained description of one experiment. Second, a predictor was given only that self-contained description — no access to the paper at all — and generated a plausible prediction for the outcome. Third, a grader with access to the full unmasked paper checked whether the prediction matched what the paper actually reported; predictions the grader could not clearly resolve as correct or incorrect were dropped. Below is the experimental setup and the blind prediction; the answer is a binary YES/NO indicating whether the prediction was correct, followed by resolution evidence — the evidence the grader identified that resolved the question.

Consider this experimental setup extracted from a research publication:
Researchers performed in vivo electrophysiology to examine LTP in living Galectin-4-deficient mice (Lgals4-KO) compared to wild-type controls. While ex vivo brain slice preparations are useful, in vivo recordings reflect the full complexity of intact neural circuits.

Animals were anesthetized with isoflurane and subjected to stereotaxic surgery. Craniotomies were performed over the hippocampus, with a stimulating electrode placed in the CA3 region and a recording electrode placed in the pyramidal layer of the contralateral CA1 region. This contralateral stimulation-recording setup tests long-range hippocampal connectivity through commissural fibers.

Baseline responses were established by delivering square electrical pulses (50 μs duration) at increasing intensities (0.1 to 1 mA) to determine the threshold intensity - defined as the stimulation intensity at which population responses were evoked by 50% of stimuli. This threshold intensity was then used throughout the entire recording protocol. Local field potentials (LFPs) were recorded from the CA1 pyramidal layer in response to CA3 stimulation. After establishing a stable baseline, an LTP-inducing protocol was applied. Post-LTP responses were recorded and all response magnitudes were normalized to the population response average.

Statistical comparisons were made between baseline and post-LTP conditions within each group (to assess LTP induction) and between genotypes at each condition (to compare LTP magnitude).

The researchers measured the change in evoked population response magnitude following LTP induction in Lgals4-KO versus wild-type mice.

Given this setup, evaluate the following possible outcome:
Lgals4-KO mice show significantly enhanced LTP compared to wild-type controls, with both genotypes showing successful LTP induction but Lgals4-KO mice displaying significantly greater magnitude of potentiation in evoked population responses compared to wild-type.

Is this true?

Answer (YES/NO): NO